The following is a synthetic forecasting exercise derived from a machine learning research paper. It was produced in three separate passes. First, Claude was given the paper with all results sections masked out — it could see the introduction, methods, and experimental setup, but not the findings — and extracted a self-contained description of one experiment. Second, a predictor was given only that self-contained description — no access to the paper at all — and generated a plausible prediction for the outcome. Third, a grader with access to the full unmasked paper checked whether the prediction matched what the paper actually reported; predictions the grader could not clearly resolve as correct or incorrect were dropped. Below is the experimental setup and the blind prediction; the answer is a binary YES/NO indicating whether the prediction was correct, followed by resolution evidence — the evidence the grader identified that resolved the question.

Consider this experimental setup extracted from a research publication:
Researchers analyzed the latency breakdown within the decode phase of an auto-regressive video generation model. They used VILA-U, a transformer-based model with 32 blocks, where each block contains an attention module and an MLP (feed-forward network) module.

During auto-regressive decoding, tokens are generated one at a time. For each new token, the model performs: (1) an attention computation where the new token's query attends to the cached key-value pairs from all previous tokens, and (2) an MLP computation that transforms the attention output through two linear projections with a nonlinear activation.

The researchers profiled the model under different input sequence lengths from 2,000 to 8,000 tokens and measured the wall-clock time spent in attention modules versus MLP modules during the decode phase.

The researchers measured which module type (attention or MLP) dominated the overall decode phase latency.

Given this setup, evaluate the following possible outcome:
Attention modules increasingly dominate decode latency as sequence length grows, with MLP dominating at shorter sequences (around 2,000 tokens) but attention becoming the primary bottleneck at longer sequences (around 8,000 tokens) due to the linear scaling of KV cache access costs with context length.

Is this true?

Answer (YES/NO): NO